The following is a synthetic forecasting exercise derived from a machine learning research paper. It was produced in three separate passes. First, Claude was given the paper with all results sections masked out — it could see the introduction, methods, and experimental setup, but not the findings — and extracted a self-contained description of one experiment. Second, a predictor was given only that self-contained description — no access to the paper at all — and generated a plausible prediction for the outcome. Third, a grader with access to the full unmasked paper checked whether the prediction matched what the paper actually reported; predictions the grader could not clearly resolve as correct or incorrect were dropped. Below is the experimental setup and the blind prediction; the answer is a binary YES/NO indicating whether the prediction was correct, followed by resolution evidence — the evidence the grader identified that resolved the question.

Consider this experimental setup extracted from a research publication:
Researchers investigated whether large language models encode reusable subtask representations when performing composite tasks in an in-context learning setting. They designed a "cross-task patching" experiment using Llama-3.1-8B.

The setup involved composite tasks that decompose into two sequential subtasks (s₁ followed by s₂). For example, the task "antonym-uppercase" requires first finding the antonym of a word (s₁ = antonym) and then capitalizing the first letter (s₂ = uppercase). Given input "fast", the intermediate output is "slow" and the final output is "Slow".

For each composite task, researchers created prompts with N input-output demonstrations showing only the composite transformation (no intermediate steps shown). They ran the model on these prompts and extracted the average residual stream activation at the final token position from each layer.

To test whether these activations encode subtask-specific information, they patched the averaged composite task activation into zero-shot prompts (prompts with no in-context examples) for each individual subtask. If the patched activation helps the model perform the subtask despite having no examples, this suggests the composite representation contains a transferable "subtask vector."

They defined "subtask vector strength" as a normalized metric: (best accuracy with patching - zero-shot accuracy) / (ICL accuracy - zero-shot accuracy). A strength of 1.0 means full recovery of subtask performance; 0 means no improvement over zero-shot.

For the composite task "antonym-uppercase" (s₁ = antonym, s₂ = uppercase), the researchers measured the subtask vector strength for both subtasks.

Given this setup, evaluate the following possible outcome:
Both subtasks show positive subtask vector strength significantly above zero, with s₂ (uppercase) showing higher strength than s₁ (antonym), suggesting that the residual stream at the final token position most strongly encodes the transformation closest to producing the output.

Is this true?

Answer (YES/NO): NO